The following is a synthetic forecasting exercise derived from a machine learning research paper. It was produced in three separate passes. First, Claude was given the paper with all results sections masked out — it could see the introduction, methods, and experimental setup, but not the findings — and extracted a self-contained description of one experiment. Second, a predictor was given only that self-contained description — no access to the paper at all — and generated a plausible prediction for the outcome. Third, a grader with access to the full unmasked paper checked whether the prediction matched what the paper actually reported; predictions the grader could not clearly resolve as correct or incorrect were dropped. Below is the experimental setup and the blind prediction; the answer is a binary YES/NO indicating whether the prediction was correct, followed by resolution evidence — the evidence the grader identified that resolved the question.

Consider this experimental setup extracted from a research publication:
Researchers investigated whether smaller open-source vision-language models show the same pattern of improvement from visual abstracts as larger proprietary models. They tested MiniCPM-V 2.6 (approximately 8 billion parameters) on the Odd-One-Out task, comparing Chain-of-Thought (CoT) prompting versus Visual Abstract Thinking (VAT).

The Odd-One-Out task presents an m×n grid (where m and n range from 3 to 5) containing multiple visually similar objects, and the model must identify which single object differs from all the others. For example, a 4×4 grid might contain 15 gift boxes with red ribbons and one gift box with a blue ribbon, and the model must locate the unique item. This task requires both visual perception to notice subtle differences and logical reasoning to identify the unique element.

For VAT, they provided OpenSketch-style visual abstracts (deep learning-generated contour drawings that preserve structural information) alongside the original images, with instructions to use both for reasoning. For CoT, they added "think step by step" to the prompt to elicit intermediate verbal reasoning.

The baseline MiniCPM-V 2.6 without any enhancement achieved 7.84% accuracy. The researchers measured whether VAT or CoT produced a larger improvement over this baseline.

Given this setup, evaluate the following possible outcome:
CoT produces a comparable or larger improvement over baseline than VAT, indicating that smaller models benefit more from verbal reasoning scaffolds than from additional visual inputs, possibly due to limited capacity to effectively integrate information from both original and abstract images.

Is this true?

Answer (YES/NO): YES